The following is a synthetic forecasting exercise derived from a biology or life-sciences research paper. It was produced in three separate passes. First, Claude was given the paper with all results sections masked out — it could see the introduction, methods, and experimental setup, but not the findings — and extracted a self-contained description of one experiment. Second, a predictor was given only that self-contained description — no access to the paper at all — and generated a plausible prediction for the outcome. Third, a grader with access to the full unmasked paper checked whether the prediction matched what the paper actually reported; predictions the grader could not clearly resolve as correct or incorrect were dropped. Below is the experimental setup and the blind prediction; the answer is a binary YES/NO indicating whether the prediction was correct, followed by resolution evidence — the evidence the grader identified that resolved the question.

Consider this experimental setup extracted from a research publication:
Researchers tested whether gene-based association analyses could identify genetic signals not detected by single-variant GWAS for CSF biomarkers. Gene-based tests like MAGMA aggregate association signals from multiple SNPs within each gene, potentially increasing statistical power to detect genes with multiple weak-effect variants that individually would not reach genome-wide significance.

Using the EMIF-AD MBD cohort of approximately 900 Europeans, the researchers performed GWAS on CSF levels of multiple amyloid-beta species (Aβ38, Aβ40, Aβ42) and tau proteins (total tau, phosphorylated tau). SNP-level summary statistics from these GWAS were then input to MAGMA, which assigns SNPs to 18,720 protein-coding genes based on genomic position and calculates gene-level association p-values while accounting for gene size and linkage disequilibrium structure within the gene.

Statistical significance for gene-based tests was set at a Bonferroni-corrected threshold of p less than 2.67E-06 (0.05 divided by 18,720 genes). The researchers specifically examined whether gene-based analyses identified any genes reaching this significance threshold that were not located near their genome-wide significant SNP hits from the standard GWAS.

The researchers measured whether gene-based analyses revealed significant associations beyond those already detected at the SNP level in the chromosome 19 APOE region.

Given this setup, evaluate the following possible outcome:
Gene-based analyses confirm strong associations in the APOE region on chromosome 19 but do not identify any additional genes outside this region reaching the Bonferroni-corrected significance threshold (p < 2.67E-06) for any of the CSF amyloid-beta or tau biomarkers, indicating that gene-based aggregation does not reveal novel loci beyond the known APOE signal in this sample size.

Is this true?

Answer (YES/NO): NO